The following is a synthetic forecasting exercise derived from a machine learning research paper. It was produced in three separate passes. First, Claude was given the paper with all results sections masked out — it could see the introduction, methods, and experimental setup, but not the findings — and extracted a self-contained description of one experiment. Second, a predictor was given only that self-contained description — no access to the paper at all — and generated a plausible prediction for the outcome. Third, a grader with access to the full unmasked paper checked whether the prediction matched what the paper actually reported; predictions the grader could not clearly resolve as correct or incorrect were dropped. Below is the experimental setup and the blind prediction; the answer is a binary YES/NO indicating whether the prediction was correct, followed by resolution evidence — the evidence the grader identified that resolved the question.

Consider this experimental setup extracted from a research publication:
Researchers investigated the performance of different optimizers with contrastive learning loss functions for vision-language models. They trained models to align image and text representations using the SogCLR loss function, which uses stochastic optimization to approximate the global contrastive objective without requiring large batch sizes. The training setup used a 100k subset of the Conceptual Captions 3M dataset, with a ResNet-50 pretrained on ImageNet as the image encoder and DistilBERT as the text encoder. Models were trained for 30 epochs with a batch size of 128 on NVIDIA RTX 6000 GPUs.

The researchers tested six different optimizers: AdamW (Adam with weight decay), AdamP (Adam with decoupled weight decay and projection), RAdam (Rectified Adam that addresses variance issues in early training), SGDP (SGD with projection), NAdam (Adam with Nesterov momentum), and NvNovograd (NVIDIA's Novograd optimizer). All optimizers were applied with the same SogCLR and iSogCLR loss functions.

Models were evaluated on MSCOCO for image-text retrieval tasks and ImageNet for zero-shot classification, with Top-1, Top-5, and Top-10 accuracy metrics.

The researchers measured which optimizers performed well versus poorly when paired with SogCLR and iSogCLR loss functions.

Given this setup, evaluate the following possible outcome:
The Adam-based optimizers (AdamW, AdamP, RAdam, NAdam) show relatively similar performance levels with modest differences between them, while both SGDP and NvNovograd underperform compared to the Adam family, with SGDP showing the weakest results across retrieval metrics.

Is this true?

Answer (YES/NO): NO